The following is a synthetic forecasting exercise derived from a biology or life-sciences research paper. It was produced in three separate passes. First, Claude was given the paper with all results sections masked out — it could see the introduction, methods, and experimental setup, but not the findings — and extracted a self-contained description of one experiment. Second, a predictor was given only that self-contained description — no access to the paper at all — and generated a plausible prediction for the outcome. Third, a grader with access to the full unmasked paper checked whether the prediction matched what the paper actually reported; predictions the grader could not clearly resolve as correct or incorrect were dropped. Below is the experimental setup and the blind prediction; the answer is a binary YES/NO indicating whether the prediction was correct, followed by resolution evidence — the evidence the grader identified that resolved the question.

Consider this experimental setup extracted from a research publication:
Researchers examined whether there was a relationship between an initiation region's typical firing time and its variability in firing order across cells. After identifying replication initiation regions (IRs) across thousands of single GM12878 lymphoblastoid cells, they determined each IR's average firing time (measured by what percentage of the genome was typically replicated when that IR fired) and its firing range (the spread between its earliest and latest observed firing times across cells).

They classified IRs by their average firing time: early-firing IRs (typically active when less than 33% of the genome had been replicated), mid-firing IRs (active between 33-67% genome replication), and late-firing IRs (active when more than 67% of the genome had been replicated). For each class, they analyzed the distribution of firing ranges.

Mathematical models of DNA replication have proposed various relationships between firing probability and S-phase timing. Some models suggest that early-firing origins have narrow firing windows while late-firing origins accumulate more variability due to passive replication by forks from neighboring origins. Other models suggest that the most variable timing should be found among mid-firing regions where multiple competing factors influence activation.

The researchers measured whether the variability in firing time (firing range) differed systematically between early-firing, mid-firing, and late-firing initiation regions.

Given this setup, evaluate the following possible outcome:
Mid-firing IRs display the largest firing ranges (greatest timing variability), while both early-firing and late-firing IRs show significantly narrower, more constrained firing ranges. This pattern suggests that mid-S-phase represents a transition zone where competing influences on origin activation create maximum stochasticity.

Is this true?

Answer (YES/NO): NO